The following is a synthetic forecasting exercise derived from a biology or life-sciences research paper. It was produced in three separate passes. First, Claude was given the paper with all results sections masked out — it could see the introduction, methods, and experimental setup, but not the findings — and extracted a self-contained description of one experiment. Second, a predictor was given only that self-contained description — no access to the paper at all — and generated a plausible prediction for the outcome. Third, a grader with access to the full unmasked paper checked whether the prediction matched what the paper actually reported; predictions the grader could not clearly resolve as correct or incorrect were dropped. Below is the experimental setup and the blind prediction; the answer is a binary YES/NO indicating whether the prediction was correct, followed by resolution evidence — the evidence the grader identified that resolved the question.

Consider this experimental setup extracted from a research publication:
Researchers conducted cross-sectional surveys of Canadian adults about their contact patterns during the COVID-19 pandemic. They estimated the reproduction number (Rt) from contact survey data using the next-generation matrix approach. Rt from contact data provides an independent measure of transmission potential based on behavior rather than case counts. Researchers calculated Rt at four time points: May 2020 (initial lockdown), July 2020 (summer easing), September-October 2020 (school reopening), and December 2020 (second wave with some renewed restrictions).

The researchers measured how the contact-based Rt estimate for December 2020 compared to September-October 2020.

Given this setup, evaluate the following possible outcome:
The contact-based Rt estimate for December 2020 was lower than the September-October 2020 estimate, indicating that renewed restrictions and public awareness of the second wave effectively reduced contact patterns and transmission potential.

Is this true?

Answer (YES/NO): YES